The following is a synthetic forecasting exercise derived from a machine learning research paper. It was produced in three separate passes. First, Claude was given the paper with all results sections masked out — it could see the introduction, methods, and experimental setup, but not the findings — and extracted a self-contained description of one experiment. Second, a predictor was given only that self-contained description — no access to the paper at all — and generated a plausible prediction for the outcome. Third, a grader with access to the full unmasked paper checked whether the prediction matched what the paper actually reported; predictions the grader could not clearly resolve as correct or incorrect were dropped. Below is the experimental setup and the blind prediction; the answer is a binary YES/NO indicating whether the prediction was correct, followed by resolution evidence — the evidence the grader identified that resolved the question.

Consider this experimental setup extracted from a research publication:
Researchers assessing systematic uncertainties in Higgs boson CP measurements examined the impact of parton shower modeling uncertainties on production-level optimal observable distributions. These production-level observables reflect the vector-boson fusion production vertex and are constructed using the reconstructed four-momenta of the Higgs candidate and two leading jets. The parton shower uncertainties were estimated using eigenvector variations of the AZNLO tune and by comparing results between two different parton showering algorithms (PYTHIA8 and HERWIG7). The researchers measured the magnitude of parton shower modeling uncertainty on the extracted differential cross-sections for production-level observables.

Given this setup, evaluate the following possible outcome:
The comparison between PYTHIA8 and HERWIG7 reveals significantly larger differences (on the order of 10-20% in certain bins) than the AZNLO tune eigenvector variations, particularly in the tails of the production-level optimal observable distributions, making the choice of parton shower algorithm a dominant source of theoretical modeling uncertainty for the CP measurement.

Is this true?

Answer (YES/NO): NO